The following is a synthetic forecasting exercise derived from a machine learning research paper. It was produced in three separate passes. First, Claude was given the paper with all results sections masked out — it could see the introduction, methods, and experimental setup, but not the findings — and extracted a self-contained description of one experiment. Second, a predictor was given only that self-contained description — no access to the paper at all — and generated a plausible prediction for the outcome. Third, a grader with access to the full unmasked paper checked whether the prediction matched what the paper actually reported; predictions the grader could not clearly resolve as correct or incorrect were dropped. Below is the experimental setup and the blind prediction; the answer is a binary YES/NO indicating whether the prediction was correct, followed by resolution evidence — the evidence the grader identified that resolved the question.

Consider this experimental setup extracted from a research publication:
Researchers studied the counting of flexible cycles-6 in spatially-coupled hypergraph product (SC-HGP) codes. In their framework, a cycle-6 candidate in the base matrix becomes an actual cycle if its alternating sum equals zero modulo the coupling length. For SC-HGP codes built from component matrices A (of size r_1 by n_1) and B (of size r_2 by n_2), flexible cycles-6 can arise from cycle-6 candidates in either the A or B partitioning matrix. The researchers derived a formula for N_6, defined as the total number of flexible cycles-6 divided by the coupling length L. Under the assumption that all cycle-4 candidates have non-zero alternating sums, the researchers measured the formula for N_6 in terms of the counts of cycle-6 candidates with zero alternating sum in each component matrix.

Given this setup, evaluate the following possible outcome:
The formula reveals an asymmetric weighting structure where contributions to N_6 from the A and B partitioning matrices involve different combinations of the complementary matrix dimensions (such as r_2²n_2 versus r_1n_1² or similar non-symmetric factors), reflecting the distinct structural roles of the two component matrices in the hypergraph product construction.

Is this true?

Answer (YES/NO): NO